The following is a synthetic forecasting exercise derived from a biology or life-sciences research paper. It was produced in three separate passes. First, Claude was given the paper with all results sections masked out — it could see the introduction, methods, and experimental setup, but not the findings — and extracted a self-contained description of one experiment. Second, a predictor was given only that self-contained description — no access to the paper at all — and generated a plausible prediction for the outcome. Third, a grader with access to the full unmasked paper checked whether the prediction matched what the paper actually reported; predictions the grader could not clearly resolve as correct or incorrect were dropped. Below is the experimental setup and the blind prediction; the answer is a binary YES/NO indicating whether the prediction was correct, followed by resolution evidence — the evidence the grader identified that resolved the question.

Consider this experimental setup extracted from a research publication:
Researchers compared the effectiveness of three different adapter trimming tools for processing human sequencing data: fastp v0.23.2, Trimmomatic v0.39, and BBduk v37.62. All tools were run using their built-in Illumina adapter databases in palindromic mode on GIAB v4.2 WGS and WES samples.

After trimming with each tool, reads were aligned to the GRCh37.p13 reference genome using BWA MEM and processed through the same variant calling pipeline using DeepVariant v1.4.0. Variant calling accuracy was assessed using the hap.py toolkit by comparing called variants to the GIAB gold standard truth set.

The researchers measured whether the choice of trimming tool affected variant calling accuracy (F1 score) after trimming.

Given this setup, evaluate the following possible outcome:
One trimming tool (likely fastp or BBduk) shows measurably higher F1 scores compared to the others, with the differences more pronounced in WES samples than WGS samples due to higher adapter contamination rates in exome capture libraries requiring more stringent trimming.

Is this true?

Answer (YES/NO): NO